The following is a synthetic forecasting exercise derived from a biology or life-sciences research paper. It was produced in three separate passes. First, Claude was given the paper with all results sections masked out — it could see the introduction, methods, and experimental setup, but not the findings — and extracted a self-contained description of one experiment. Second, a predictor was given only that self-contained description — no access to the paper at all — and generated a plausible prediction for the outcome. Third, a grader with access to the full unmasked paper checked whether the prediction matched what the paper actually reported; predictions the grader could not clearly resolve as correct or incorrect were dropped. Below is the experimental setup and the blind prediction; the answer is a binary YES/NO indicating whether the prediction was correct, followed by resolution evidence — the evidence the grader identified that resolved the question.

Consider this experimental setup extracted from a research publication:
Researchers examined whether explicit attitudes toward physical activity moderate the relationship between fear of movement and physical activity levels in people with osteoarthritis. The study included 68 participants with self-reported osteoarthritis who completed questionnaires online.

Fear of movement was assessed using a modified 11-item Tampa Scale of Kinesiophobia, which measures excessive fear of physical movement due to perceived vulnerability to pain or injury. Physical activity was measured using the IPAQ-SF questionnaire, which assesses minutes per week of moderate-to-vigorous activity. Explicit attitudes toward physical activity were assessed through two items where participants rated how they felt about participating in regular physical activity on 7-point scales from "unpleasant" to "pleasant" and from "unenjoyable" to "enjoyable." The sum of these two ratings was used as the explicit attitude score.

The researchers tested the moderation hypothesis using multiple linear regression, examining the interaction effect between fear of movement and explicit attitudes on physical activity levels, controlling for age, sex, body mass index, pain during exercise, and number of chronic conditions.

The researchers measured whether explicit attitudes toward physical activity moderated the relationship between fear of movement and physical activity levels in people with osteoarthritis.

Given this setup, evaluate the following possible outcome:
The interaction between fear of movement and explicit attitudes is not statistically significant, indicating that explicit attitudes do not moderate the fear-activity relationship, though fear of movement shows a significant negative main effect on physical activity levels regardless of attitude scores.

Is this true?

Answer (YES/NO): YES